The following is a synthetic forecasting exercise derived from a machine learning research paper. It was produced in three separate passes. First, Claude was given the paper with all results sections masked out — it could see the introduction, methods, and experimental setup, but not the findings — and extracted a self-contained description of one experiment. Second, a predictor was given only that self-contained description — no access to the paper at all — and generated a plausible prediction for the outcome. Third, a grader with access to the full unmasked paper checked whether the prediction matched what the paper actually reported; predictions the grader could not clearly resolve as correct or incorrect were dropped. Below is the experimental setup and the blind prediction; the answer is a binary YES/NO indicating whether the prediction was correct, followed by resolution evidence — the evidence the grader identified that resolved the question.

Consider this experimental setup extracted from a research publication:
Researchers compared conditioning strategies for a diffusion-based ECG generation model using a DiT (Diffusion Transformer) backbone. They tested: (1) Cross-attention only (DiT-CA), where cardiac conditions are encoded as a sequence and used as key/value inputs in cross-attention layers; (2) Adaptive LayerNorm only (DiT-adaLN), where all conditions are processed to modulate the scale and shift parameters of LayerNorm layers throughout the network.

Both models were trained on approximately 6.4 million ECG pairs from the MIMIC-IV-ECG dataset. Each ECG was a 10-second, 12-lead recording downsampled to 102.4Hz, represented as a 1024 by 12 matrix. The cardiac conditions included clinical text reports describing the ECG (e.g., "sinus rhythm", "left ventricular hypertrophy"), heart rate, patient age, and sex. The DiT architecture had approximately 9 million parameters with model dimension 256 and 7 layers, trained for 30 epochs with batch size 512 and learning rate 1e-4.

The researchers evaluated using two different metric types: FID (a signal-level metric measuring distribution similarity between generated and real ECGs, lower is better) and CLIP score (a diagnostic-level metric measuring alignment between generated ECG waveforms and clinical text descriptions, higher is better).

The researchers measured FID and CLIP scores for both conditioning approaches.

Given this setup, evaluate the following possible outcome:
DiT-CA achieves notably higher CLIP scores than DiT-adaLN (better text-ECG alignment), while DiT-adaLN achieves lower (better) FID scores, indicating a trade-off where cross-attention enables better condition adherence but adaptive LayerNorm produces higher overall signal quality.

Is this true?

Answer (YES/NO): YES